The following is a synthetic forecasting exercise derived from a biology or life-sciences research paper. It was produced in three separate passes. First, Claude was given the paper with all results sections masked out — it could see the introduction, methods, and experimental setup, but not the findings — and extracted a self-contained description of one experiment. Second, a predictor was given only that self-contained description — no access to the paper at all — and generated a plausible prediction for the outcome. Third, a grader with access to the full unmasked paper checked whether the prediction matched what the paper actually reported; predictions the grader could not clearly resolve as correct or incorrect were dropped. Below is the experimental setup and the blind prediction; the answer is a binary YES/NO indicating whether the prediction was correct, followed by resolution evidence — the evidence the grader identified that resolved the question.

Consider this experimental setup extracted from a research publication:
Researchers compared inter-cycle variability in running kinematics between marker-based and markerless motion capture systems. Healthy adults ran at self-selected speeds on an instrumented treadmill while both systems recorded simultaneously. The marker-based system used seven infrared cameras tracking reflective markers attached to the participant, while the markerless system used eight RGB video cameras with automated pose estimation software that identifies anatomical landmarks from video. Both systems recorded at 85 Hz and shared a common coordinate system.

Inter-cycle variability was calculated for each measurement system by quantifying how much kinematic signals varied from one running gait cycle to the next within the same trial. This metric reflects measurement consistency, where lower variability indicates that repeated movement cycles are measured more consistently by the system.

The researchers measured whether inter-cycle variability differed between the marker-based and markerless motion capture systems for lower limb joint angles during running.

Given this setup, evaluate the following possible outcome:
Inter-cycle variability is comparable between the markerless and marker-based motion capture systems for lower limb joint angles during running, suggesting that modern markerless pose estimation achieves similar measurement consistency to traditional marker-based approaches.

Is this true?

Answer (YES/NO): YES